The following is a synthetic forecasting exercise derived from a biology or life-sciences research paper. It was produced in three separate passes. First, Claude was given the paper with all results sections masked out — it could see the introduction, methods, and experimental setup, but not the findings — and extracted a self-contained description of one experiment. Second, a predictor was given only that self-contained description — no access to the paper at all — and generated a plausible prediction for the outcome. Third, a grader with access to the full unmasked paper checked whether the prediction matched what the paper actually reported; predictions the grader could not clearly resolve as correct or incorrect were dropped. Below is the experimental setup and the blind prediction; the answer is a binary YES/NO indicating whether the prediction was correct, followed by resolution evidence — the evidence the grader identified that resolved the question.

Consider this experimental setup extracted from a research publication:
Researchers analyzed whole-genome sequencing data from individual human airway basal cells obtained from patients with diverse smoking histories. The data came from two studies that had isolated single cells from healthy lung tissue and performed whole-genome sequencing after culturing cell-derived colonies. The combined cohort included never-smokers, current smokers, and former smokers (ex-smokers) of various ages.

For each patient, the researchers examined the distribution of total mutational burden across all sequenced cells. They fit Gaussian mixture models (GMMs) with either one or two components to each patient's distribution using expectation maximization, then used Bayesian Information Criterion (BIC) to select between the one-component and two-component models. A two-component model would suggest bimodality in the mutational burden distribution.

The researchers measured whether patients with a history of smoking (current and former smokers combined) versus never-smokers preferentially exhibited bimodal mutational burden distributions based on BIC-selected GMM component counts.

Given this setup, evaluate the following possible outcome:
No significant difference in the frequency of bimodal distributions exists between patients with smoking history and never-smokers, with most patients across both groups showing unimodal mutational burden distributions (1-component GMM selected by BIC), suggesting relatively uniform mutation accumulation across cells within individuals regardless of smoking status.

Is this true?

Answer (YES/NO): NO